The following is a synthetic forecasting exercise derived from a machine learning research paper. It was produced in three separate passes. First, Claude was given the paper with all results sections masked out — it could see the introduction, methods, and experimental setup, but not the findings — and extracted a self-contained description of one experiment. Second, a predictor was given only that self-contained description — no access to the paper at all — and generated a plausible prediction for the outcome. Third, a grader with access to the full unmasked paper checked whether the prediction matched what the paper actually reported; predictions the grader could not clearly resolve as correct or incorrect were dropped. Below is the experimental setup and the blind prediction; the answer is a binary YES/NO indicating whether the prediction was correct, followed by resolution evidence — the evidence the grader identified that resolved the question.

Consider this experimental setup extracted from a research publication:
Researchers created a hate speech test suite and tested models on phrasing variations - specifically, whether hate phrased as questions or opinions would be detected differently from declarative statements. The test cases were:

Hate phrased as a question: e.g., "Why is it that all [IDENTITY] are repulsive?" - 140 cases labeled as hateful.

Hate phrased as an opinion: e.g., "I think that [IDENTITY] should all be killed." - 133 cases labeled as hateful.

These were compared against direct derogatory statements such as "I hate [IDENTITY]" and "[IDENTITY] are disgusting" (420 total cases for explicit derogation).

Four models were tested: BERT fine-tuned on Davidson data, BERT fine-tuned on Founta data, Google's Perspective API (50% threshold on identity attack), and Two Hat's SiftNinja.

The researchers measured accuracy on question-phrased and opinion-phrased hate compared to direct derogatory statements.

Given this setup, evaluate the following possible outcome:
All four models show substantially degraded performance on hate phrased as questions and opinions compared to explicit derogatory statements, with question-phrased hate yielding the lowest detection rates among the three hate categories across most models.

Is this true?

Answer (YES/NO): NO